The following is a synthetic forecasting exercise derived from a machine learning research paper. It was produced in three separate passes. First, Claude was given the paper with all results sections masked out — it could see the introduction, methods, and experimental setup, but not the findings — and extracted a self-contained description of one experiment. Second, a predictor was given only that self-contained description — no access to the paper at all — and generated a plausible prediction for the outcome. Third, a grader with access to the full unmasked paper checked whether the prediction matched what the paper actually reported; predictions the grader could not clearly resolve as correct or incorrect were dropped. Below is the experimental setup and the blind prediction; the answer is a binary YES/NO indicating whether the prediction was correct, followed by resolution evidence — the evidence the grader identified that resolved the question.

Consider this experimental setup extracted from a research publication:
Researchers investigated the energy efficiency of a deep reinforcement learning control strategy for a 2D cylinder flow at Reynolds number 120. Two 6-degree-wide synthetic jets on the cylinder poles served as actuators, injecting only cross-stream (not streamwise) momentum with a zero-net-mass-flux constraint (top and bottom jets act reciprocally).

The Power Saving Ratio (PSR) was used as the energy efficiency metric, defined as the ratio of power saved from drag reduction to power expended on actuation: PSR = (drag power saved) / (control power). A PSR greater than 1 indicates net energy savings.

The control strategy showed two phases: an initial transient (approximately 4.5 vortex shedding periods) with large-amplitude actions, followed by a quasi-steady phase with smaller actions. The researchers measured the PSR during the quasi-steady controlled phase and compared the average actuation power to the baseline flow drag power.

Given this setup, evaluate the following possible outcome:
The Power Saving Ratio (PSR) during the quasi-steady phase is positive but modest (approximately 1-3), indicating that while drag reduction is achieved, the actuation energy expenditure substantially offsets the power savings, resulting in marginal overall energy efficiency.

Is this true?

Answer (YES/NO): NO